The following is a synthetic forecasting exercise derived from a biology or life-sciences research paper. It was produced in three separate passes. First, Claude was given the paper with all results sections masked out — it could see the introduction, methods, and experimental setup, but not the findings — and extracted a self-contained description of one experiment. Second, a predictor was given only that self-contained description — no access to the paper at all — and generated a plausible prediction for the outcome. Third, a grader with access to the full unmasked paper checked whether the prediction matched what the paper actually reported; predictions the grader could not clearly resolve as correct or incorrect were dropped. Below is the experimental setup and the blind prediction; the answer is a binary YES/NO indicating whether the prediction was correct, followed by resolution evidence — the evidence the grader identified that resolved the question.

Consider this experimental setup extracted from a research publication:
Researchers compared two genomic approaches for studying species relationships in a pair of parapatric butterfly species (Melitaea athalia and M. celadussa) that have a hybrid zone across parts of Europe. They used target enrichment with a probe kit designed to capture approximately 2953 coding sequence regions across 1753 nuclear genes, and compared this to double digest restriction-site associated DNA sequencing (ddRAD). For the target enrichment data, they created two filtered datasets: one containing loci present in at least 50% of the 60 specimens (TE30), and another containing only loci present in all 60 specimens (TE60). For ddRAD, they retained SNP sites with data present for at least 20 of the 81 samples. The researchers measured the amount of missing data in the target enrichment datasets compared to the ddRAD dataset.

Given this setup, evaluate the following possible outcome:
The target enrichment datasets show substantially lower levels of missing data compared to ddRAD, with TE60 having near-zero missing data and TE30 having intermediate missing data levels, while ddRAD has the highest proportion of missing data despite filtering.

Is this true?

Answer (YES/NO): YES